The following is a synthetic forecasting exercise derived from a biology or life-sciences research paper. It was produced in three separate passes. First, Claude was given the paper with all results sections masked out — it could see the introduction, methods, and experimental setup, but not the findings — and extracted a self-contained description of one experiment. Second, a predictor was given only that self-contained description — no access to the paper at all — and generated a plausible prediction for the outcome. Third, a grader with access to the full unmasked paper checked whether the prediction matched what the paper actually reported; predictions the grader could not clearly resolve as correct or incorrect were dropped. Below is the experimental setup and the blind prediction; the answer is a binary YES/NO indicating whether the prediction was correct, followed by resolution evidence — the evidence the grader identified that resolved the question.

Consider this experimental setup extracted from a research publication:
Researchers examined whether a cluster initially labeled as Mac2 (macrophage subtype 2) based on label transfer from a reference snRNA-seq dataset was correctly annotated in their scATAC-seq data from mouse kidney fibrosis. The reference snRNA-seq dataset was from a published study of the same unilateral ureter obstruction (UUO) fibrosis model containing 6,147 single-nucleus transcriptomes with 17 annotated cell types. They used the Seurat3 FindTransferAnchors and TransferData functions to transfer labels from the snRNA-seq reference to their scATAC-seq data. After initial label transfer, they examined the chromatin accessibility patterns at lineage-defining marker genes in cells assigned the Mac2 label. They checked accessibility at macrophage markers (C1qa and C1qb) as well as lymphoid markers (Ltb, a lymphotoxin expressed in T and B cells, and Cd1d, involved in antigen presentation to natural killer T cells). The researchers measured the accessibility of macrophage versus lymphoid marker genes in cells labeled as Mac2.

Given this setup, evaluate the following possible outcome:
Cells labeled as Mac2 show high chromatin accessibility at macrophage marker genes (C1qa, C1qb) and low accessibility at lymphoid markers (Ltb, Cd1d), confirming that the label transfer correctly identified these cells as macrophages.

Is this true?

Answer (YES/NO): NO